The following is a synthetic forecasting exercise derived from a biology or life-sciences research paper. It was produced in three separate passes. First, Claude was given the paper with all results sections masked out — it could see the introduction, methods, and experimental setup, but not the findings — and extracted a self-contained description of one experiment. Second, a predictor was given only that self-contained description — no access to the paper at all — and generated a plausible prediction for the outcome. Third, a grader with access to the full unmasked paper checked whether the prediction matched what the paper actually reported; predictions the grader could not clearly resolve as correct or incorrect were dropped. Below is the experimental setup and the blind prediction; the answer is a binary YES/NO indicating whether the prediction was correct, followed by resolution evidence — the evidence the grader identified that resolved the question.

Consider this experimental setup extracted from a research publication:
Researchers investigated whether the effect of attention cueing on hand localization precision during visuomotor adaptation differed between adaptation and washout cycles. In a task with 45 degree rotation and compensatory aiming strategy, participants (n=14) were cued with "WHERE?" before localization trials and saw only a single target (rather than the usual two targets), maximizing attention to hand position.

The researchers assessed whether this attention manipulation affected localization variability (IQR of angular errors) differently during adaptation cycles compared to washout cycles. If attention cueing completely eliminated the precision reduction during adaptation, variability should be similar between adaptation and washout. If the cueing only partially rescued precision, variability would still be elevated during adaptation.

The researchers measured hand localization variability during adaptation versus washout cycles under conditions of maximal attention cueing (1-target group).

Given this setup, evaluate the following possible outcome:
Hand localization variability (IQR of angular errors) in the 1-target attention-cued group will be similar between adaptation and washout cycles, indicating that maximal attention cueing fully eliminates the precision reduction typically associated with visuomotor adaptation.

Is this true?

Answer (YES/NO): NO